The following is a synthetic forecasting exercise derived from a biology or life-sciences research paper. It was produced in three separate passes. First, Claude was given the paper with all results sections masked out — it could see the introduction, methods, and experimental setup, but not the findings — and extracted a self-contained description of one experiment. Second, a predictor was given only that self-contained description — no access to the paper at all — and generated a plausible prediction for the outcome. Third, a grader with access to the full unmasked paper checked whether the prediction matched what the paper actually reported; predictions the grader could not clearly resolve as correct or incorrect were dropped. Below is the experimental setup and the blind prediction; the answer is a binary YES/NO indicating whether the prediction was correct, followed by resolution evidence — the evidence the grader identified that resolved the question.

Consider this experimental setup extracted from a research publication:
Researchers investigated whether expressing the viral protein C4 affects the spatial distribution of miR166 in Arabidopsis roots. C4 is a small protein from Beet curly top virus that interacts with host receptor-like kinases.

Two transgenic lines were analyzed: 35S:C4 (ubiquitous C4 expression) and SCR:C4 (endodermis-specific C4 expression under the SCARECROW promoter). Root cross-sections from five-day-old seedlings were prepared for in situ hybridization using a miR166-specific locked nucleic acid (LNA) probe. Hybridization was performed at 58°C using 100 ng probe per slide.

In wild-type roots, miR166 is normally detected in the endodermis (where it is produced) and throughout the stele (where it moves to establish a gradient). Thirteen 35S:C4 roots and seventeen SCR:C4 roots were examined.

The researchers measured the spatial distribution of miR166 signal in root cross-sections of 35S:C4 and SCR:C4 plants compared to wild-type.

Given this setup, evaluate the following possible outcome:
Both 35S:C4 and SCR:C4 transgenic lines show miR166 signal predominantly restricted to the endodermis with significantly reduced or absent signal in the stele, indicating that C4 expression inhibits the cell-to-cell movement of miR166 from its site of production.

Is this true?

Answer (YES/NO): YES